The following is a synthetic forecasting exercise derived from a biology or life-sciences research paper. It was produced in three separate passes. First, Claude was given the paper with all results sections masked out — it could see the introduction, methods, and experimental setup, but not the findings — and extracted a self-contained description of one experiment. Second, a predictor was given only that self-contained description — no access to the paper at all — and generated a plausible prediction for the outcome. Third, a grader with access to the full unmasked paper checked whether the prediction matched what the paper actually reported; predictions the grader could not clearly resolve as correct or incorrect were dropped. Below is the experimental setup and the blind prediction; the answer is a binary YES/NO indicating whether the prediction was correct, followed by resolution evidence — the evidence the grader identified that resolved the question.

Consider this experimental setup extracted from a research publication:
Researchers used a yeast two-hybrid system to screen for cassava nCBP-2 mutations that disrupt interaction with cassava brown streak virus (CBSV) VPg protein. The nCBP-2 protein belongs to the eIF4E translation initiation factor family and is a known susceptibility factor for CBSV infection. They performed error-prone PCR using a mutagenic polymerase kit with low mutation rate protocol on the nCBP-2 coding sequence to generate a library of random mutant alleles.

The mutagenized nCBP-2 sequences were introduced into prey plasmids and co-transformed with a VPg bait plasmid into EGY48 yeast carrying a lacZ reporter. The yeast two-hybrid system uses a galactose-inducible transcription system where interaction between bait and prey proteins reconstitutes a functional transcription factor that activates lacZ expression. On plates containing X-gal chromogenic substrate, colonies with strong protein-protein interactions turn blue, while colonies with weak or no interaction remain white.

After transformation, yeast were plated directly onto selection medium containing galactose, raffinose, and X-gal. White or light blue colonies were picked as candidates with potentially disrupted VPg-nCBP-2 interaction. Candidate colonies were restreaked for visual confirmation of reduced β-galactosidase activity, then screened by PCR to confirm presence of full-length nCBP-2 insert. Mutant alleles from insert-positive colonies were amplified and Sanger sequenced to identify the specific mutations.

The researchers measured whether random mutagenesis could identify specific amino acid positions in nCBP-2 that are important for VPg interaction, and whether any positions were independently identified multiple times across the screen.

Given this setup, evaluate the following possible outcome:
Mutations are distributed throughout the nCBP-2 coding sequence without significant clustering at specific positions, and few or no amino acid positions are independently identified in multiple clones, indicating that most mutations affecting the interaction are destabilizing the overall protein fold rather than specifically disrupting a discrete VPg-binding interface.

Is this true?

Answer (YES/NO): NO